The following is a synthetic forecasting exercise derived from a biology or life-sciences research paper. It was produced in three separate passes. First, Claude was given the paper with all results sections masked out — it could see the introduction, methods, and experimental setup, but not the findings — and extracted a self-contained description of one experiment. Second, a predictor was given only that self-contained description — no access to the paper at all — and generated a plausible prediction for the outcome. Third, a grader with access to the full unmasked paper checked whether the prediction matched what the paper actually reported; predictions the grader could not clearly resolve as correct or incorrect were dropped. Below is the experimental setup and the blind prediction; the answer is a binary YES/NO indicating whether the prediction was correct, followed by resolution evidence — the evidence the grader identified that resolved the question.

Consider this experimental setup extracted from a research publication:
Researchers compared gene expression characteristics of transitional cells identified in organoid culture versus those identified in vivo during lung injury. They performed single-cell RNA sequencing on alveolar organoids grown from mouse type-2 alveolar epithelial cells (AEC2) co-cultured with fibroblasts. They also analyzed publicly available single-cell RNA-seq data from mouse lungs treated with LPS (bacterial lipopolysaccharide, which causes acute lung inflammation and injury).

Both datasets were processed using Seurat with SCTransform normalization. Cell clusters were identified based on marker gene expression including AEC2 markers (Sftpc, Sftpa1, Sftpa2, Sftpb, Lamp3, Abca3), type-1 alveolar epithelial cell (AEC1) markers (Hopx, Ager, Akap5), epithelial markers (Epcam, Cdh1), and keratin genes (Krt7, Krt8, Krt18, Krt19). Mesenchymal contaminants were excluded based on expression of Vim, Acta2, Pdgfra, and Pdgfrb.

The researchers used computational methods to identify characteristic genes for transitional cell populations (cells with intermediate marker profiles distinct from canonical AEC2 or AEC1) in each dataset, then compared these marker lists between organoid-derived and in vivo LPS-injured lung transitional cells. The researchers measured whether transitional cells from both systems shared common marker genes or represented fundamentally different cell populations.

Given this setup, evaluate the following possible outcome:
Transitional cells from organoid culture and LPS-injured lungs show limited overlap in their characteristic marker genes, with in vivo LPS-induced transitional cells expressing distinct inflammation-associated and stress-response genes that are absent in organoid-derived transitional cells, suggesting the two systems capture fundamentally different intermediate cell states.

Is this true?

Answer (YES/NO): NO